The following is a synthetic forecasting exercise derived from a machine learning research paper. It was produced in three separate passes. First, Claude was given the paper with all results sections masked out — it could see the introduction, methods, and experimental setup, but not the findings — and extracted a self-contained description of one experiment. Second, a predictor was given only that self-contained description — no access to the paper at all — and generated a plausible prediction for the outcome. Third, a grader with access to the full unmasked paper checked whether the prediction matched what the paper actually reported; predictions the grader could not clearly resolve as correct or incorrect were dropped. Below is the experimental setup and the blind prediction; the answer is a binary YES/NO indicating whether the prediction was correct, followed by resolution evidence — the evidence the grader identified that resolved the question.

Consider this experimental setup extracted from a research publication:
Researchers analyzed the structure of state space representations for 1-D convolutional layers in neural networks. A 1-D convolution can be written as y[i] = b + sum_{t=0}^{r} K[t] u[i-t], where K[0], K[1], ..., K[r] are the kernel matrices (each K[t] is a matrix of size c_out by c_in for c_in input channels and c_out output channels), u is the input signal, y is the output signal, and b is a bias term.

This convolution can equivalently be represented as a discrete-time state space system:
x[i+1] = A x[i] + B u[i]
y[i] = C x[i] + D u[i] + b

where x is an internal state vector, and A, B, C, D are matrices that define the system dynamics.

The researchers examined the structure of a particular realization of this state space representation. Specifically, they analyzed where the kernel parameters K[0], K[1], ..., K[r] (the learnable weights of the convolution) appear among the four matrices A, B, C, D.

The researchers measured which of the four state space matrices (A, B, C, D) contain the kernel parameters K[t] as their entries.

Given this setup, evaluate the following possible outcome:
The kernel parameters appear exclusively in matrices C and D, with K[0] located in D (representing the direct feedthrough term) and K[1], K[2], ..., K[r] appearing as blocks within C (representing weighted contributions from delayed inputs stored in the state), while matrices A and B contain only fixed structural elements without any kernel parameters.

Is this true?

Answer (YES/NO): YES